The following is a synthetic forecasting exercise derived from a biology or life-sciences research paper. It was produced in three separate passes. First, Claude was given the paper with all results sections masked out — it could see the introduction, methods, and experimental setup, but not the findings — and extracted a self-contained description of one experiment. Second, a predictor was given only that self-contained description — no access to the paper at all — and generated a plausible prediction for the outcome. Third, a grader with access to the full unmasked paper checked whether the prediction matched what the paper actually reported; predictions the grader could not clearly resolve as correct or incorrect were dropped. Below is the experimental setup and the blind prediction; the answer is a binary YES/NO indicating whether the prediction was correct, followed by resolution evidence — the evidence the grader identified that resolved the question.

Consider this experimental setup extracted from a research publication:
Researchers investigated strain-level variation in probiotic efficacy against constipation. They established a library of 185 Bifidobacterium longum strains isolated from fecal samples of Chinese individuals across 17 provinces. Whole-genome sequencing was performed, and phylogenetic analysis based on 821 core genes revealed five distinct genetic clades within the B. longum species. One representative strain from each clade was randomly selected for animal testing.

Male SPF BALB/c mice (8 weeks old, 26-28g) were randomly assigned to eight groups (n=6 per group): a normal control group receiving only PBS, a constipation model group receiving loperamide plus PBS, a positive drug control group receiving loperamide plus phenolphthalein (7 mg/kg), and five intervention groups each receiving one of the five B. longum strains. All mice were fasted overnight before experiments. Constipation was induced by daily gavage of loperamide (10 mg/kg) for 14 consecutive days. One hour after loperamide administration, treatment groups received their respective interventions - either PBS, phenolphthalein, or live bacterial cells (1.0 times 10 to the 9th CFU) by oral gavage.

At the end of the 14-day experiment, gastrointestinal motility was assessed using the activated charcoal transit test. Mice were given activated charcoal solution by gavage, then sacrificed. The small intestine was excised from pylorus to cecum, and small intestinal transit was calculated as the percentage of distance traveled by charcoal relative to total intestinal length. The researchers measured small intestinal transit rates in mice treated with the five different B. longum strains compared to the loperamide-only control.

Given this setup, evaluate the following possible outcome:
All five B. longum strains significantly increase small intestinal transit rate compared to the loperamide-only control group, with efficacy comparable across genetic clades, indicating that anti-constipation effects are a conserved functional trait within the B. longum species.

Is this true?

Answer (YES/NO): NO